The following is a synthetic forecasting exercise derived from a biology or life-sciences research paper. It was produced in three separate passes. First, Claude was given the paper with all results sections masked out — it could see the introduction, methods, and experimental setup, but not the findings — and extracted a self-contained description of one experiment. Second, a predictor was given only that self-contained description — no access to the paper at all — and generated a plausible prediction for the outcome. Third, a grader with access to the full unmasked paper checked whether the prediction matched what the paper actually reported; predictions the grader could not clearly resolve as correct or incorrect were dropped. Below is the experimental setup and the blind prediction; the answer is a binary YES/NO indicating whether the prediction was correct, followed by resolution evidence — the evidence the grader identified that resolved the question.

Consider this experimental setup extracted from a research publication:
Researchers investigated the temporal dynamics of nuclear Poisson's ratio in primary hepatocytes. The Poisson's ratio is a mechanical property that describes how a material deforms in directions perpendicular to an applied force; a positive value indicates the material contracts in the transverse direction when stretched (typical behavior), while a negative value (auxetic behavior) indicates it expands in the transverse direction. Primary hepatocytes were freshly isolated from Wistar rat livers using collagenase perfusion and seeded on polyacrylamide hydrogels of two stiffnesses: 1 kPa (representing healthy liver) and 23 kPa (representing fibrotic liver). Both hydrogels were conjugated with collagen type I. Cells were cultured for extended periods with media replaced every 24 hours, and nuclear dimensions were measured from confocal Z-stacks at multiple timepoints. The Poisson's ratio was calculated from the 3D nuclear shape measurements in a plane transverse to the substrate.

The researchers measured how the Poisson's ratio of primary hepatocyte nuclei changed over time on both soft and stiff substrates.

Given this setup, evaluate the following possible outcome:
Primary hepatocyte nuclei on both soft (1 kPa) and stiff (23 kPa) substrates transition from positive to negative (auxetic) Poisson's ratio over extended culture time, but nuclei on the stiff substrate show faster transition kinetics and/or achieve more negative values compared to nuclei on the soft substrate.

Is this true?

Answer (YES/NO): NO